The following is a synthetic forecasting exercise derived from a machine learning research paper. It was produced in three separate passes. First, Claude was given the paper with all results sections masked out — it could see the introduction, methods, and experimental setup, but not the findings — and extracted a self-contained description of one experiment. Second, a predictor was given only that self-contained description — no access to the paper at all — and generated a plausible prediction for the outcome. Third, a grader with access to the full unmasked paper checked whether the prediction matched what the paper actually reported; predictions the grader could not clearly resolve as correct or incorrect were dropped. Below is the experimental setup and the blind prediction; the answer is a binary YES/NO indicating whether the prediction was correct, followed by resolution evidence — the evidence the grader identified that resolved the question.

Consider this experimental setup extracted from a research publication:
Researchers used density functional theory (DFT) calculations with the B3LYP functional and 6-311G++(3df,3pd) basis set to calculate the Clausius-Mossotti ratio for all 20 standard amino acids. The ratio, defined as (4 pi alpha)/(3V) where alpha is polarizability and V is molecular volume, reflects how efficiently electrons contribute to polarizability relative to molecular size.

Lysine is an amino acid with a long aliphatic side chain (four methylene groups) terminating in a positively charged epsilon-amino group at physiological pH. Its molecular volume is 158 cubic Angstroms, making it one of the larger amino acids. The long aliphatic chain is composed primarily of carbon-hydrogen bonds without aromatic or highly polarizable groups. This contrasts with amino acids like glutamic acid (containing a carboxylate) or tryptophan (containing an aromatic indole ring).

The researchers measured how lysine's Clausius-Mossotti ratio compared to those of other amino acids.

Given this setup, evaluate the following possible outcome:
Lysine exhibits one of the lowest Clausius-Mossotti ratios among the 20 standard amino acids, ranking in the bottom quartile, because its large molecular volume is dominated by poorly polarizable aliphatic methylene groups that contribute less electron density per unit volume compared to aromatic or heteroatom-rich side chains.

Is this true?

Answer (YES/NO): YES